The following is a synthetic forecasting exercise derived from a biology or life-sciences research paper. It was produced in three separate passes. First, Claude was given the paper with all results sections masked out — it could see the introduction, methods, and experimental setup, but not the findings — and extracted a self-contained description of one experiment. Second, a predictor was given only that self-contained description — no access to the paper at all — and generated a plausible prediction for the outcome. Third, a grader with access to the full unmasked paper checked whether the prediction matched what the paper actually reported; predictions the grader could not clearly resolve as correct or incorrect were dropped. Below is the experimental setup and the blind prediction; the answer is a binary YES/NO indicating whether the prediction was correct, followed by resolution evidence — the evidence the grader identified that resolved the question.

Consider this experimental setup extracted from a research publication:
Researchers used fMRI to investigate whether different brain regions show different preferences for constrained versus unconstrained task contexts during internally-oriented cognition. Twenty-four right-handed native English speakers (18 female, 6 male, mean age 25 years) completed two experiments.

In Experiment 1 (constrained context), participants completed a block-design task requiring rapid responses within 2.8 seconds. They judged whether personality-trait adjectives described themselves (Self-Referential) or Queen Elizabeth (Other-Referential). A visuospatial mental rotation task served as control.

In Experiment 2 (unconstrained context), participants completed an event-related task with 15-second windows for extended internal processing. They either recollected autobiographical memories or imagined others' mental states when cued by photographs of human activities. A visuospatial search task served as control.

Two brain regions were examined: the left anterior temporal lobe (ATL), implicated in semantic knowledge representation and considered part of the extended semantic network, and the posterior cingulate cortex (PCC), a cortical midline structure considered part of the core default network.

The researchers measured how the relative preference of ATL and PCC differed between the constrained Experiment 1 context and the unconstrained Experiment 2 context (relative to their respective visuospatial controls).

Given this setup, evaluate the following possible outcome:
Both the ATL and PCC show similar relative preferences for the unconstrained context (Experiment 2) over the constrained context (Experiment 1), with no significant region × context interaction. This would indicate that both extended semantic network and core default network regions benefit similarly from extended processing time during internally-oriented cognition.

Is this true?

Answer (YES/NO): NO